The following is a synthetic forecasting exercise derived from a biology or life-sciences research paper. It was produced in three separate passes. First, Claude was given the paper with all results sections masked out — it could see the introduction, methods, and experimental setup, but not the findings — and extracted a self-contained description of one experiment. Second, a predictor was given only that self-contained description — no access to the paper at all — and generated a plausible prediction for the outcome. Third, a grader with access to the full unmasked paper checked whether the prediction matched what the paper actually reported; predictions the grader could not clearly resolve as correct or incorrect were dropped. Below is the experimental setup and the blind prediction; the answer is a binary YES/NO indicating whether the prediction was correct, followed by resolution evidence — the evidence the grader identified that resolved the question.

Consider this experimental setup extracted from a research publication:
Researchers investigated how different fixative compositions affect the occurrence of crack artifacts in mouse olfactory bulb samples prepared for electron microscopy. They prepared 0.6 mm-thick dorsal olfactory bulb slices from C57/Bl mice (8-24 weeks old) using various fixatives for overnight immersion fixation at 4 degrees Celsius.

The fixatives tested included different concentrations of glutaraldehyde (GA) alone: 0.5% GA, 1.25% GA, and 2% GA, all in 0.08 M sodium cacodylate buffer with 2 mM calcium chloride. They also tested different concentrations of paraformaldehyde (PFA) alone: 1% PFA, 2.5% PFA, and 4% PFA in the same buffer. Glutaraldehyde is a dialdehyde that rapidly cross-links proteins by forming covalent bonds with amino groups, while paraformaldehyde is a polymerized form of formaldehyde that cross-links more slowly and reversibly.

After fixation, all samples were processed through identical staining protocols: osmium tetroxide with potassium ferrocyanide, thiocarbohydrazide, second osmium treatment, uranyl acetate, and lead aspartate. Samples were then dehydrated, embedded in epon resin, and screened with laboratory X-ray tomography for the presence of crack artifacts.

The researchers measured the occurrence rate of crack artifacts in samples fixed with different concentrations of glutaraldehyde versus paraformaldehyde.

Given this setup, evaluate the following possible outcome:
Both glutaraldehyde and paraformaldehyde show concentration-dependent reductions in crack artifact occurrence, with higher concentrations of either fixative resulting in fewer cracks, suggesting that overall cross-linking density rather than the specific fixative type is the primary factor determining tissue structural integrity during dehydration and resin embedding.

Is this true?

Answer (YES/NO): NO